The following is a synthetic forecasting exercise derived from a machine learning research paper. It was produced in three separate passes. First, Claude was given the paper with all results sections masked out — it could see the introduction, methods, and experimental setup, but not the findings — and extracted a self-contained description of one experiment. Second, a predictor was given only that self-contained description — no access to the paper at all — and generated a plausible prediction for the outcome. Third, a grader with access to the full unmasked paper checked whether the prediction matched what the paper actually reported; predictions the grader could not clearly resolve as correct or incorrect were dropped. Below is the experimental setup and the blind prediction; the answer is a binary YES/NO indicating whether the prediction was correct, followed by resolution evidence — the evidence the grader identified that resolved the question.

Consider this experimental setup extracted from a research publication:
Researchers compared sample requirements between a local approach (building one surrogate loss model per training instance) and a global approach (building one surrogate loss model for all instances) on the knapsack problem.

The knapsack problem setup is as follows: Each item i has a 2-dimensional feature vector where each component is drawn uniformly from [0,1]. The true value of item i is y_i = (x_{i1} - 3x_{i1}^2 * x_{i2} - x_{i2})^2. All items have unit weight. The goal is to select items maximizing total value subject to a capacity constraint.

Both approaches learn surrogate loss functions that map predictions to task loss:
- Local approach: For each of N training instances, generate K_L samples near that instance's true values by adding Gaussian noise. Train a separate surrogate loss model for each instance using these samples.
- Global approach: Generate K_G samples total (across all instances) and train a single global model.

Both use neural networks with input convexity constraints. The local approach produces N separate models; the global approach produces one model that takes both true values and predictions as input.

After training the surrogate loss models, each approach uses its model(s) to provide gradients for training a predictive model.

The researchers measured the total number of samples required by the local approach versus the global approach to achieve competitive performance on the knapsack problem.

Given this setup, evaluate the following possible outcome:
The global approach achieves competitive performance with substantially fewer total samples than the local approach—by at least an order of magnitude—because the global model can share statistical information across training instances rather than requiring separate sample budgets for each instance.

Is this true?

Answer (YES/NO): YES